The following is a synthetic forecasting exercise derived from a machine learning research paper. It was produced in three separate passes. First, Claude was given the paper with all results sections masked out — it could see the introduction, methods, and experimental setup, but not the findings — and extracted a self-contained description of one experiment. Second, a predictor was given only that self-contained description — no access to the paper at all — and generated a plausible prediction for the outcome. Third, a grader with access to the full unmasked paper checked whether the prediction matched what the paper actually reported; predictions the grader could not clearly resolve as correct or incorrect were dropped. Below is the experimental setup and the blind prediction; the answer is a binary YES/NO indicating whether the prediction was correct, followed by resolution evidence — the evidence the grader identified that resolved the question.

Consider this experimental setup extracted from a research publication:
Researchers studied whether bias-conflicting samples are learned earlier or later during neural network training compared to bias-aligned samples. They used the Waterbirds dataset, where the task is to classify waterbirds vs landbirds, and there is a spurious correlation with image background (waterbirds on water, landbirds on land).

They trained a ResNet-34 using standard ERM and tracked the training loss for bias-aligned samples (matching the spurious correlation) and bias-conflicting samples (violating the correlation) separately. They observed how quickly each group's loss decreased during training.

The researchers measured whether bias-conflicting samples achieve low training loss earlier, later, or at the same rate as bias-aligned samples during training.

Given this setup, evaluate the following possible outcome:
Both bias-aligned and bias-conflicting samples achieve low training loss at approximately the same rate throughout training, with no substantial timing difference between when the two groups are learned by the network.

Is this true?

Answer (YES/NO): NO